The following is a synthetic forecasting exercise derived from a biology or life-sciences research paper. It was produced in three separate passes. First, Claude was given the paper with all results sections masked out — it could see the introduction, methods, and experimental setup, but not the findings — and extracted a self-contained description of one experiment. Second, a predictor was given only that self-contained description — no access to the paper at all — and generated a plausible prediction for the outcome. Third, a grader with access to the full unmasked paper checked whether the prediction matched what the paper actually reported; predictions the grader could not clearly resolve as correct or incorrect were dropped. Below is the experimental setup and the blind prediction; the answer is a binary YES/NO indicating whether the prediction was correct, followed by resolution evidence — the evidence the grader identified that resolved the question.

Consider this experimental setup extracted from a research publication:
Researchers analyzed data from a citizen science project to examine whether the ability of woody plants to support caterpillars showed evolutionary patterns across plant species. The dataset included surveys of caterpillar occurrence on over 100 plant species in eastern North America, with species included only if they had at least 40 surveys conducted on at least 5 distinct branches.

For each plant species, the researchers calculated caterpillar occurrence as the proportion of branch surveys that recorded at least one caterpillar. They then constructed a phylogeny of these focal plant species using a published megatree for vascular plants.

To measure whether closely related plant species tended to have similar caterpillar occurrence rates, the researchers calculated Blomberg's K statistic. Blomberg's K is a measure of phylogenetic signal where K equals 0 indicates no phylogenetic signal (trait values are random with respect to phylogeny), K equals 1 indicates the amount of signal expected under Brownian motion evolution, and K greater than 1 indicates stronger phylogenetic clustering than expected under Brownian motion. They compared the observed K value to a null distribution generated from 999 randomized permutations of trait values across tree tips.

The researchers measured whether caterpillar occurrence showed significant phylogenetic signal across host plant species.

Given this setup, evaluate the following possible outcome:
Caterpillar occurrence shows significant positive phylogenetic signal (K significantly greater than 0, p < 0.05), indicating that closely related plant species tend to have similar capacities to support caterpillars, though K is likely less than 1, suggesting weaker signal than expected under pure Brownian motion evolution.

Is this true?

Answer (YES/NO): NO